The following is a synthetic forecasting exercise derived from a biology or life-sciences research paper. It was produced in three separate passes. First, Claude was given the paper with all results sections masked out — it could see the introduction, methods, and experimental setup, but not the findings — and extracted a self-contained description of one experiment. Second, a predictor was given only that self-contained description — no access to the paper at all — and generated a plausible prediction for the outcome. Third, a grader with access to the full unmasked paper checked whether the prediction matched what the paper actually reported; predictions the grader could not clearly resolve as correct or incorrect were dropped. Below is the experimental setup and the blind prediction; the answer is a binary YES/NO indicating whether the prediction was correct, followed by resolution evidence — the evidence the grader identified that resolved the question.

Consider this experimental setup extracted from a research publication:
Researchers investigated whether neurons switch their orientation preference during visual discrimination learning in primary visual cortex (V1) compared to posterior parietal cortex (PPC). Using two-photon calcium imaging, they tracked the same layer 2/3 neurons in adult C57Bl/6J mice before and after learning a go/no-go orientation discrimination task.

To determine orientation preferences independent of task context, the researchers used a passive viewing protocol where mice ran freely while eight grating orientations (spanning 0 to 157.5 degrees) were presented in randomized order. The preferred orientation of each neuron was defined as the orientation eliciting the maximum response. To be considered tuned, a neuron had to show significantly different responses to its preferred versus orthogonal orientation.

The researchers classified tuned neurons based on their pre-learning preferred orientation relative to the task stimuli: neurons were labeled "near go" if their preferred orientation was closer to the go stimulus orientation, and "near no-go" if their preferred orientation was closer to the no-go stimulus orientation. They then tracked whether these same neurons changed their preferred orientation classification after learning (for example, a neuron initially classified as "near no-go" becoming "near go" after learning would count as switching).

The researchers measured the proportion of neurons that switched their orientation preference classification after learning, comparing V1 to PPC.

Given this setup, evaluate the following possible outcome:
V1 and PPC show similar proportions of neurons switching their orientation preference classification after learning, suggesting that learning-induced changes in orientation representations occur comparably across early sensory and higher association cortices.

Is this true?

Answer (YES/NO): NO